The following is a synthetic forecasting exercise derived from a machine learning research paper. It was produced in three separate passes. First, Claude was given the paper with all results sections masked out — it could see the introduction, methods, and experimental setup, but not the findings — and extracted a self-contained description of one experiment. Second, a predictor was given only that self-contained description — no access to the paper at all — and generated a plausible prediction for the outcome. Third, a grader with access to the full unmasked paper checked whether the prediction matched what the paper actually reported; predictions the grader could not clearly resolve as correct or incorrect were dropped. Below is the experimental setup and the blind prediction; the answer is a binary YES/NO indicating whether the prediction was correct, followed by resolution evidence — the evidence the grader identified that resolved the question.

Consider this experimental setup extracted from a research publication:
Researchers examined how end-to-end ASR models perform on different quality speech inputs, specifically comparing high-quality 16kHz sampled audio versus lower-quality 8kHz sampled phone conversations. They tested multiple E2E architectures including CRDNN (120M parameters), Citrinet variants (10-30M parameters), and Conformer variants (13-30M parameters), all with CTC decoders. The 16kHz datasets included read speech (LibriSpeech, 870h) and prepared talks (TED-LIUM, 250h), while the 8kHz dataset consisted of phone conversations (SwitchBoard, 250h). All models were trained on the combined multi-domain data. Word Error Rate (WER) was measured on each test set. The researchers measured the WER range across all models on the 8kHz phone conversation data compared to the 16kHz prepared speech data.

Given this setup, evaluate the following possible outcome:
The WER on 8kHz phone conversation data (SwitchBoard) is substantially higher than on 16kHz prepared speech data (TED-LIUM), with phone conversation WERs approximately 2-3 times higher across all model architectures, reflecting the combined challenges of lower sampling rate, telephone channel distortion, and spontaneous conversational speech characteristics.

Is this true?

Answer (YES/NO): NO